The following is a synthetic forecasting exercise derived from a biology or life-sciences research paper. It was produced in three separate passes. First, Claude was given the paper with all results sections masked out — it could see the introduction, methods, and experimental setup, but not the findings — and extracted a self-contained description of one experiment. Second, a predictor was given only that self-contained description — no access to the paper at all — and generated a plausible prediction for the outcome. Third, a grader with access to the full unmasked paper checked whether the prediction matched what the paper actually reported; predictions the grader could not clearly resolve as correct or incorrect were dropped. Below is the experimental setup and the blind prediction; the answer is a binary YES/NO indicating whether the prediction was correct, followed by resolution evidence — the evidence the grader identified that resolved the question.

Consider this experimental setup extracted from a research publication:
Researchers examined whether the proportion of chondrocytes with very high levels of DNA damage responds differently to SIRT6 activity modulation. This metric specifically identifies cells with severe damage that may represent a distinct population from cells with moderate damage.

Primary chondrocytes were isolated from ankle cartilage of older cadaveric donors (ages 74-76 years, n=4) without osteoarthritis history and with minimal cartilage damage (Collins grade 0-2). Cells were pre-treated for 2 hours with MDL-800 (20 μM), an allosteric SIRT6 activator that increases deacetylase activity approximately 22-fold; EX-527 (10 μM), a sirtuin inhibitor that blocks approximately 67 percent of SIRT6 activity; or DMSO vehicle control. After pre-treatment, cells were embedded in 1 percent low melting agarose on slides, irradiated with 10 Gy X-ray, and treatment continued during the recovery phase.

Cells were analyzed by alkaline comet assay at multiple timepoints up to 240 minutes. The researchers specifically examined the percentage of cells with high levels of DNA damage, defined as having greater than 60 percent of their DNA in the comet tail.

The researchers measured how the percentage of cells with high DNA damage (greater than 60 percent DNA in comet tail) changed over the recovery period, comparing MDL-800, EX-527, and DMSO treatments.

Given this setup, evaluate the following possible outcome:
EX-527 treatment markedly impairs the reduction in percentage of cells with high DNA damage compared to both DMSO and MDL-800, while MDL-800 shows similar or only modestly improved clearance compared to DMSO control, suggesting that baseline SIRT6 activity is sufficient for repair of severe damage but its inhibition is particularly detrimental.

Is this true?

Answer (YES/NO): NO